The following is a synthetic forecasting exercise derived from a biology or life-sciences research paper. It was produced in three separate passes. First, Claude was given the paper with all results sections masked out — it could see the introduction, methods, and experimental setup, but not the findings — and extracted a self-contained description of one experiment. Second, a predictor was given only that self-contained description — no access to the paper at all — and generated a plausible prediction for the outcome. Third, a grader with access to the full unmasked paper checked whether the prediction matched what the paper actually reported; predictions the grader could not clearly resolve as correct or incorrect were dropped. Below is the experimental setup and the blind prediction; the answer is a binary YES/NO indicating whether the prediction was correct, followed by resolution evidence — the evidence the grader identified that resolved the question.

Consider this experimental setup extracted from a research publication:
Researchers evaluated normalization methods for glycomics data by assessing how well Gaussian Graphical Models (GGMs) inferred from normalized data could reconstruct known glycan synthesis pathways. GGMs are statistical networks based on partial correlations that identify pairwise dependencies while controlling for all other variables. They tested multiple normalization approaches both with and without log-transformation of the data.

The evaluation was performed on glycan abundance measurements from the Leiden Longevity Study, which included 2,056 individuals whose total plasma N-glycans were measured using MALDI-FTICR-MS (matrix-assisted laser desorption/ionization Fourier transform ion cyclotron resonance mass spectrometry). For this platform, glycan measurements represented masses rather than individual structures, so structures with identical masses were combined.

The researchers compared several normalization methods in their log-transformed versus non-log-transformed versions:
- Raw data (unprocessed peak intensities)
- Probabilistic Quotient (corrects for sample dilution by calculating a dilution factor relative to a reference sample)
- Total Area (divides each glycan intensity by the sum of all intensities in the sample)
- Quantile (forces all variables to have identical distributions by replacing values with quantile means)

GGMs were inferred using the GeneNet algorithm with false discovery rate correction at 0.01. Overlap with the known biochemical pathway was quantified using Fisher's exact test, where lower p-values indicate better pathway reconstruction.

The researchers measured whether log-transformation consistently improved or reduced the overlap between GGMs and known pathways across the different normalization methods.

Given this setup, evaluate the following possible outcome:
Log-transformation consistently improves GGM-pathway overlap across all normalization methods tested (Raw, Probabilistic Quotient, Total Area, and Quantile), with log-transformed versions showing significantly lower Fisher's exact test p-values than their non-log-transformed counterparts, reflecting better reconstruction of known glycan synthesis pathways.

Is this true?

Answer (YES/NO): NO